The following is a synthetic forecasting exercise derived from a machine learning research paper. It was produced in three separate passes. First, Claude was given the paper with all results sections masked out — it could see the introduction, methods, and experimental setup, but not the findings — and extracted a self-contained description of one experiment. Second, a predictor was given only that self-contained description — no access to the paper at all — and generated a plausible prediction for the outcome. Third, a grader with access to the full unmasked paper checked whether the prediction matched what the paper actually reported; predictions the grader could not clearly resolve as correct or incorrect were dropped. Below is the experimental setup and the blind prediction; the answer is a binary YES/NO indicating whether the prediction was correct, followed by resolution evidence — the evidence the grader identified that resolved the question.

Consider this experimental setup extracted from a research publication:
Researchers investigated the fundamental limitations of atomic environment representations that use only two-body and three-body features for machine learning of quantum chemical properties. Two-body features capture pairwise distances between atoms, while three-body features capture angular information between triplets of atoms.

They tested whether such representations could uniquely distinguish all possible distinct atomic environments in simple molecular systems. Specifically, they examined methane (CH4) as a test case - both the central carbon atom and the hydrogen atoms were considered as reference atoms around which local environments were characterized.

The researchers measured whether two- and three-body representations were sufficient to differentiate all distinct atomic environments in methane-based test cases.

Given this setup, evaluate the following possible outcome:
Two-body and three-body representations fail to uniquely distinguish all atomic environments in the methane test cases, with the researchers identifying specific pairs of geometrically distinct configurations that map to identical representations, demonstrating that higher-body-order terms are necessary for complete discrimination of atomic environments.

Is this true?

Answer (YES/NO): NO